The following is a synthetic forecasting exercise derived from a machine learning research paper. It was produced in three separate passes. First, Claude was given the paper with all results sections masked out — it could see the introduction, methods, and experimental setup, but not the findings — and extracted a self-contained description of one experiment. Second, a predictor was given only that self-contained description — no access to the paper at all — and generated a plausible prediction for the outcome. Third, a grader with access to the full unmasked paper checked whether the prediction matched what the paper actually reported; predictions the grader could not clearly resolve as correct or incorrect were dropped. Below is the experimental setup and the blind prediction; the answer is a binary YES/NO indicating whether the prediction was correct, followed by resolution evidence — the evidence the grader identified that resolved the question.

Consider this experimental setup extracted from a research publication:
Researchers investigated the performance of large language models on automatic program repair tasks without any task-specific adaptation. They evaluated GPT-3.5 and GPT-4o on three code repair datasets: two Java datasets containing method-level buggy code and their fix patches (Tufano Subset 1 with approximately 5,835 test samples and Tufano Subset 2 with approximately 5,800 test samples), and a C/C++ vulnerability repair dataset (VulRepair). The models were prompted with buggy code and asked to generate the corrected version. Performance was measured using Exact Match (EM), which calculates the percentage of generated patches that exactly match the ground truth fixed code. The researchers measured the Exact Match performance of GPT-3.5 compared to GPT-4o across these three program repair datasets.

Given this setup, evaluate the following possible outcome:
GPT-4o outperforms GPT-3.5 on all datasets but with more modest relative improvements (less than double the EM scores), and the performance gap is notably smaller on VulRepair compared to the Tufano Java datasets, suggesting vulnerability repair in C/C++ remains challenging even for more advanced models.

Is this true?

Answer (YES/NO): NO